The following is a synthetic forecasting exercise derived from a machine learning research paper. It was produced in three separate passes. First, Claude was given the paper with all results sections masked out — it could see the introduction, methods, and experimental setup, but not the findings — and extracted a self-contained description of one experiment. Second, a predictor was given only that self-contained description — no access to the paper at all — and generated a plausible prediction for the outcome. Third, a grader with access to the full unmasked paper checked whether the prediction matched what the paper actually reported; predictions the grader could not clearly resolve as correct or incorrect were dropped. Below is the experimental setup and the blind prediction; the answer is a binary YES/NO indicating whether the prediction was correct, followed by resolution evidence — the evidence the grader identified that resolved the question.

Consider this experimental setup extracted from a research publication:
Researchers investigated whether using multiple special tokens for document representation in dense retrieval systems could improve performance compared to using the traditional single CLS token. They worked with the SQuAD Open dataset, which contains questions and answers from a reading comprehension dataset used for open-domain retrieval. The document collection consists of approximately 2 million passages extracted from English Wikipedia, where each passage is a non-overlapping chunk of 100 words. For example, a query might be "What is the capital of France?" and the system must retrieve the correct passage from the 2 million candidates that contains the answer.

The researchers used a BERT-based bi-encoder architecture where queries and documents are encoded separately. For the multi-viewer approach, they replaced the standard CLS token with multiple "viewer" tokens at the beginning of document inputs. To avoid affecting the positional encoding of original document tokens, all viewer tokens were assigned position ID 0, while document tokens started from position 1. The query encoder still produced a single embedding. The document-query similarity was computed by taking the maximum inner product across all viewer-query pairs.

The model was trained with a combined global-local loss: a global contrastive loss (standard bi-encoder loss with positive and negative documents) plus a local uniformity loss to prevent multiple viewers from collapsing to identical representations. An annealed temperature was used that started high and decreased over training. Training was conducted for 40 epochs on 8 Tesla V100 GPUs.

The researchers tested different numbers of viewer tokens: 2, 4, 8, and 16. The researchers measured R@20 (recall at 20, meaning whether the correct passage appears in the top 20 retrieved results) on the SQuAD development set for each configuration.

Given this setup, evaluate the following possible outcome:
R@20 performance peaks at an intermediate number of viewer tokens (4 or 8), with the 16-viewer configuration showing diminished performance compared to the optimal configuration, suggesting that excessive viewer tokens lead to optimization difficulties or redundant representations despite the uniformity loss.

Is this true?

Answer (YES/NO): YES